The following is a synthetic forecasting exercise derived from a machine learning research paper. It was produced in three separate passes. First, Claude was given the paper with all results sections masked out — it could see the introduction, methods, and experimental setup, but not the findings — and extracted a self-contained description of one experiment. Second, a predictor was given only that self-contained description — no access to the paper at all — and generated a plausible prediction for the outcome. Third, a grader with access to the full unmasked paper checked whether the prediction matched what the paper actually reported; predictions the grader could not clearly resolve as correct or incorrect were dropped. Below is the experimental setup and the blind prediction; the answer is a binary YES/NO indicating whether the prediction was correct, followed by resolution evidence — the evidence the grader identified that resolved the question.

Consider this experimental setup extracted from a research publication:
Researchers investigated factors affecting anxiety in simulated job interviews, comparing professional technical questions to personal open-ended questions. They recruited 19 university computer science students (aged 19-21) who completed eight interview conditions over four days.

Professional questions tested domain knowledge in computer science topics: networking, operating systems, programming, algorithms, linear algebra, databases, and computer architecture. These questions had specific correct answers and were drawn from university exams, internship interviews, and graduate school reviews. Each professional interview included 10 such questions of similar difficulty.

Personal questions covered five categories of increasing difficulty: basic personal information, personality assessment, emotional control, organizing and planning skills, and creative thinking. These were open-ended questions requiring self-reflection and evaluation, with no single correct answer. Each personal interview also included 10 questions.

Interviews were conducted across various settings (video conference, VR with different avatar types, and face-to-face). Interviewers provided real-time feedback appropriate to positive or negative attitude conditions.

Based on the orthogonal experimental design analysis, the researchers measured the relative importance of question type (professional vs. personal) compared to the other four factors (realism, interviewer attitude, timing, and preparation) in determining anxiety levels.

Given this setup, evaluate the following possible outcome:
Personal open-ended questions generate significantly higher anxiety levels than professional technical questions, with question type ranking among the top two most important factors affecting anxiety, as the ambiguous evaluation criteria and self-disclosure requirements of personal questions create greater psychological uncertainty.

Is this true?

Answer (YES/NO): NO